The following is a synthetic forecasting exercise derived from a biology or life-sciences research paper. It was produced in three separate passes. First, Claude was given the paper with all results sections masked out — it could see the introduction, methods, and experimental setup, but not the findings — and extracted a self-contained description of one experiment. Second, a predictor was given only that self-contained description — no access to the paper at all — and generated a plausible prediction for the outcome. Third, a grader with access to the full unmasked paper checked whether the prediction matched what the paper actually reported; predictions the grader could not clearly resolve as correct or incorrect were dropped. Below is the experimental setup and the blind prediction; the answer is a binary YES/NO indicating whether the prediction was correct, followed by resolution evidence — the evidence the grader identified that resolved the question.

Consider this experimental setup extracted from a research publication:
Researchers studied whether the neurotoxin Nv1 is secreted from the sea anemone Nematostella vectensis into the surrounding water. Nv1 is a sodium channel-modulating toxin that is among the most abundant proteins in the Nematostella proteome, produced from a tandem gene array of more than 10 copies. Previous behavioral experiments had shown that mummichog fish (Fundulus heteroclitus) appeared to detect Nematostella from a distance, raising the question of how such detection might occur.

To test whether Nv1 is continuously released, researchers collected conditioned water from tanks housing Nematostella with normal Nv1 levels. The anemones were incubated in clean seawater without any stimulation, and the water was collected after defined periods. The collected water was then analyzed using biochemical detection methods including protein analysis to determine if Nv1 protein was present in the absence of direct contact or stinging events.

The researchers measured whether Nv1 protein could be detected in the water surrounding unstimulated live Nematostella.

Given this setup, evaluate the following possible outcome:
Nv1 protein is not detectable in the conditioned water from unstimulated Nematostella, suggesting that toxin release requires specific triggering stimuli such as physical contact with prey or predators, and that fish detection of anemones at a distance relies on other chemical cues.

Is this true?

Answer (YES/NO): NO